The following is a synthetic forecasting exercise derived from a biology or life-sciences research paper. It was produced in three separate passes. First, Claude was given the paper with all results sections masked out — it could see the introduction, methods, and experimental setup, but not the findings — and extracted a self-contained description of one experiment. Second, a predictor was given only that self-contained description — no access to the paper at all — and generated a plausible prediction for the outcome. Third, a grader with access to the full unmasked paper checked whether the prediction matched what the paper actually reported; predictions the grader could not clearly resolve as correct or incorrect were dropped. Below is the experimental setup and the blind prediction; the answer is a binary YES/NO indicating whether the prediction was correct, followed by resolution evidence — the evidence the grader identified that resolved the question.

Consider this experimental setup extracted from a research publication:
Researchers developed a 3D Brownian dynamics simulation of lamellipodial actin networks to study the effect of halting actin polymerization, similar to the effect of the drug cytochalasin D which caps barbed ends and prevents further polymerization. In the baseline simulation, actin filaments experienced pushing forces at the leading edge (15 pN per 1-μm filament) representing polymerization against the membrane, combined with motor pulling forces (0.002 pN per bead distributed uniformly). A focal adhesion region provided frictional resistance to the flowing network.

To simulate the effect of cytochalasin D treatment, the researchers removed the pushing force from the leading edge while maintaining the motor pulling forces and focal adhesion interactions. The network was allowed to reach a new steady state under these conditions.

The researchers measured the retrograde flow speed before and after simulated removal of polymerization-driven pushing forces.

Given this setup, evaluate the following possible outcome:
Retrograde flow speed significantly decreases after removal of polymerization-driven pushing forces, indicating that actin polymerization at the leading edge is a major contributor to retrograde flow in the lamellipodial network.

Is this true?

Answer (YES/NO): YES